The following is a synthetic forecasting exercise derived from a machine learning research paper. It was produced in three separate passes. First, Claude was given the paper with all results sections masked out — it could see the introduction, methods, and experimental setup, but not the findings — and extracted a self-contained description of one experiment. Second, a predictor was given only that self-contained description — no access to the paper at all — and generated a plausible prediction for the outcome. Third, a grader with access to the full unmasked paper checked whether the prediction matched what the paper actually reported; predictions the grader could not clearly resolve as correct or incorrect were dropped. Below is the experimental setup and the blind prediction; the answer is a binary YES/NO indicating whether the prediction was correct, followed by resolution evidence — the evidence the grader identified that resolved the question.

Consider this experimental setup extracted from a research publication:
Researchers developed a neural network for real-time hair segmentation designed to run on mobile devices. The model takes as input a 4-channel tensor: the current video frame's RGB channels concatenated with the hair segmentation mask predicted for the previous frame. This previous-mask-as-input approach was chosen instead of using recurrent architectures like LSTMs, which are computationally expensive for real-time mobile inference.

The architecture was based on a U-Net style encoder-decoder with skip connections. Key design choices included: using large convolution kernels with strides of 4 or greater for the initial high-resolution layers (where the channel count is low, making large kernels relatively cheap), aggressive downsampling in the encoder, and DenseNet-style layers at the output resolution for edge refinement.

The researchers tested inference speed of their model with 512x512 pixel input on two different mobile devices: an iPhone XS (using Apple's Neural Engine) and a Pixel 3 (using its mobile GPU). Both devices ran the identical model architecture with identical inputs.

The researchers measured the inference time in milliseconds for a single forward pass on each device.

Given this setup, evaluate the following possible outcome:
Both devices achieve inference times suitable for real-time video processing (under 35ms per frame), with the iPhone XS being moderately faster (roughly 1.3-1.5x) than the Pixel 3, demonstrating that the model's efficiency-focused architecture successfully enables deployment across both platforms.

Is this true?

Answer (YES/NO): NO